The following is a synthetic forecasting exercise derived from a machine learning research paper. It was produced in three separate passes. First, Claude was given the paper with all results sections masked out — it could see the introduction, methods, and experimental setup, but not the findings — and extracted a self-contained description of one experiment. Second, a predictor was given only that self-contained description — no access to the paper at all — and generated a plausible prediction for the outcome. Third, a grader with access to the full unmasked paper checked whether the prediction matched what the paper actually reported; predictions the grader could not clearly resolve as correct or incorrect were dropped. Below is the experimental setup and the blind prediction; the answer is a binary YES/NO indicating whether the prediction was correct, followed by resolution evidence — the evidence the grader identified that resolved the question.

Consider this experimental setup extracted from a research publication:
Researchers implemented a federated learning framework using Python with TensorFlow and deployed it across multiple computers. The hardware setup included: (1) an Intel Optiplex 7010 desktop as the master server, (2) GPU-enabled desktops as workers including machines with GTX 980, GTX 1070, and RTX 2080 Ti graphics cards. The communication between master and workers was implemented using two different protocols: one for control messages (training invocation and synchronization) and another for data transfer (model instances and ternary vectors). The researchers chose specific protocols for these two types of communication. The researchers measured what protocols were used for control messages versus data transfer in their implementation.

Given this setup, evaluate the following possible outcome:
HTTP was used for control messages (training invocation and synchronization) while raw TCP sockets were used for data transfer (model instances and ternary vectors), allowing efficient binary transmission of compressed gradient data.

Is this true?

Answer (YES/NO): NO